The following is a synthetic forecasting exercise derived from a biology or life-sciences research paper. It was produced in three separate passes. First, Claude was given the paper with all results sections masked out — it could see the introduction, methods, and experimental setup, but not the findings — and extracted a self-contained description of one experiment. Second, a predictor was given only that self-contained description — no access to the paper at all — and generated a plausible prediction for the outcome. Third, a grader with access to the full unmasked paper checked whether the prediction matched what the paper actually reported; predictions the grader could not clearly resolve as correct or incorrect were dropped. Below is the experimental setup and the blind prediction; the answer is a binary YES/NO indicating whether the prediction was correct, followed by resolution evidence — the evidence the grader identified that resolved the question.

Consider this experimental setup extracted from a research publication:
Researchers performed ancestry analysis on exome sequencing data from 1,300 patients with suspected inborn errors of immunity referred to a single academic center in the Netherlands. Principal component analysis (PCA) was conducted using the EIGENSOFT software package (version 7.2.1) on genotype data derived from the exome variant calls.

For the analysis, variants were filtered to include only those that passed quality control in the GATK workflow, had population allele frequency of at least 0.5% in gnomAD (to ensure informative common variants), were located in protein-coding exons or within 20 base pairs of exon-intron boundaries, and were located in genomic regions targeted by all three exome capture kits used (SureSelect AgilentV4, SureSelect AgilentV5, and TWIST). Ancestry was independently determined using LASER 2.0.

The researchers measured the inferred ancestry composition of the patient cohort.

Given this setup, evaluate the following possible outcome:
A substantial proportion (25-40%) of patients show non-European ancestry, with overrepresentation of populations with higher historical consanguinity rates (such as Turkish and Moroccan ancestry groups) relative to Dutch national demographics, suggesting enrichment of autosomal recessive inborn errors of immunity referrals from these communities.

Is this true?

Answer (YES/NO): NO